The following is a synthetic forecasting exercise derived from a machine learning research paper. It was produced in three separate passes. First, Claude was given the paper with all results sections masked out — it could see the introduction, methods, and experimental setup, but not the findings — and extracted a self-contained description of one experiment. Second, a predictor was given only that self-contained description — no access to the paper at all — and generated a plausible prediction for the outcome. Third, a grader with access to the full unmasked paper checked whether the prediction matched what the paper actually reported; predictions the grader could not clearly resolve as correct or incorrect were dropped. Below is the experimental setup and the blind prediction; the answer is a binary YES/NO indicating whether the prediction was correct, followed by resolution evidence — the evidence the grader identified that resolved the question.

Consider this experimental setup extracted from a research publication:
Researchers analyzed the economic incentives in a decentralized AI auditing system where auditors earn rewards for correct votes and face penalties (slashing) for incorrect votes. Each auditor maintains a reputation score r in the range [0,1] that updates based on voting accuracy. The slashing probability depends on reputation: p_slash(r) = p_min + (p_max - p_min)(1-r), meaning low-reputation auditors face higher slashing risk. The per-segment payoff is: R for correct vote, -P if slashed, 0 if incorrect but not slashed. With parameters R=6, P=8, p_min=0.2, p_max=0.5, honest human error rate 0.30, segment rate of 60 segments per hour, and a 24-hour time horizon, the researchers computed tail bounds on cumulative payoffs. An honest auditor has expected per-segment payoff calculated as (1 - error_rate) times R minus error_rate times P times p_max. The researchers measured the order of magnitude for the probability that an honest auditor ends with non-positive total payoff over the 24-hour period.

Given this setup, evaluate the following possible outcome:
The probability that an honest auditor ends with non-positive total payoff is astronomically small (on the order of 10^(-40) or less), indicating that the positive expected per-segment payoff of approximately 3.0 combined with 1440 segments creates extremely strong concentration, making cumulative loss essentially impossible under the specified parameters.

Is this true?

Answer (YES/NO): YES